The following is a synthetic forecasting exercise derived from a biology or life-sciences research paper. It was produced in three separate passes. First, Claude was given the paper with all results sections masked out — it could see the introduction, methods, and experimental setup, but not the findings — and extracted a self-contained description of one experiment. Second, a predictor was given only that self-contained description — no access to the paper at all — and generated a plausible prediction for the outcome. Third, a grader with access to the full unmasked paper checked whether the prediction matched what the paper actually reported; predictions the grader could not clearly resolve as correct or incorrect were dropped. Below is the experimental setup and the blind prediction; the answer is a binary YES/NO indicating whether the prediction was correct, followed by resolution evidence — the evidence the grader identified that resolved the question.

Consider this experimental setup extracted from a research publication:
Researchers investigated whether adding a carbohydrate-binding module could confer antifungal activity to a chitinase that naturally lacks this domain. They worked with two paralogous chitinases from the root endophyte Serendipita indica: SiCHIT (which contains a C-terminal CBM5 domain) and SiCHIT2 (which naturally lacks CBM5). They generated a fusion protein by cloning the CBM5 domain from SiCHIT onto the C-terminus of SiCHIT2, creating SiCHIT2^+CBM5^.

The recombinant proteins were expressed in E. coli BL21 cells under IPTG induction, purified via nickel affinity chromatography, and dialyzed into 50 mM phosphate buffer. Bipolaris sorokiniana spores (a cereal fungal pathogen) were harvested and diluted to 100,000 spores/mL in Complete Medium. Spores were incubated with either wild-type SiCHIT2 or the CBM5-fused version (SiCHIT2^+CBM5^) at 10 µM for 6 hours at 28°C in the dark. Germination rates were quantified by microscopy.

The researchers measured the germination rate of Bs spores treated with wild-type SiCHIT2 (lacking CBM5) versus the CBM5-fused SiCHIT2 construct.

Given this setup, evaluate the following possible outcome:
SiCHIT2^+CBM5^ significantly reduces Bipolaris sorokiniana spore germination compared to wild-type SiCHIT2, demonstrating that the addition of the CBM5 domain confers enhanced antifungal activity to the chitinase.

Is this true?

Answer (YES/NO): YES